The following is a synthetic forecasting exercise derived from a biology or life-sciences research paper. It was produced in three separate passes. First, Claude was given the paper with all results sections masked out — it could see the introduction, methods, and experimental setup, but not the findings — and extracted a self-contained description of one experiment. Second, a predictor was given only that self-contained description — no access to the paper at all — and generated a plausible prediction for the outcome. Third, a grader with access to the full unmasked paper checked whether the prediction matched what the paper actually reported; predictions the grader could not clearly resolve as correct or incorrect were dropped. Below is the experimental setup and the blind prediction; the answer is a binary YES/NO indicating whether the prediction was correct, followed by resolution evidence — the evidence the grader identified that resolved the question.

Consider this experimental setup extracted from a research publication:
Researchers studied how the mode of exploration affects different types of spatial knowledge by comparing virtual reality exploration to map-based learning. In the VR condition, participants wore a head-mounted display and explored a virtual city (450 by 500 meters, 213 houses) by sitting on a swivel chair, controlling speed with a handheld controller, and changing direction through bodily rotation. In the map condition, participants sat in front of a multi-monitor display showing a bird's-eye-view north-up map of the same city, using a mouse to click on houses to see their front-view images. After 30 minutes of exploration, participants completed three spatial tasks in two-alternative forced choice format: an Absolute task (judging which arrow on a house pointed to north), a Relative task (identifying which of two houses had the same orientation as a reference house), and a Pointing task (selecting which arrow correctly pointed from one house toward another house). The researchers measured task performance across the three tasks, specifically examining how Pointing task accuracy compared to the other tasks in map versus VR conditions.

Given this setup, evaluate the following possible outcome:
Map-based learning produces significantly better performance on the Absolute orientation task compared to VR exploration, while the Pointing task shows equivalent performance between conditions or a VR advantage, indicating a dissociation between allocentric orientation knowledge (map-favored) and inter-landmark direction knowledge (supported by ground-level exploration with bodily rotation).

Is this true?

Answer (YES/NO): NO